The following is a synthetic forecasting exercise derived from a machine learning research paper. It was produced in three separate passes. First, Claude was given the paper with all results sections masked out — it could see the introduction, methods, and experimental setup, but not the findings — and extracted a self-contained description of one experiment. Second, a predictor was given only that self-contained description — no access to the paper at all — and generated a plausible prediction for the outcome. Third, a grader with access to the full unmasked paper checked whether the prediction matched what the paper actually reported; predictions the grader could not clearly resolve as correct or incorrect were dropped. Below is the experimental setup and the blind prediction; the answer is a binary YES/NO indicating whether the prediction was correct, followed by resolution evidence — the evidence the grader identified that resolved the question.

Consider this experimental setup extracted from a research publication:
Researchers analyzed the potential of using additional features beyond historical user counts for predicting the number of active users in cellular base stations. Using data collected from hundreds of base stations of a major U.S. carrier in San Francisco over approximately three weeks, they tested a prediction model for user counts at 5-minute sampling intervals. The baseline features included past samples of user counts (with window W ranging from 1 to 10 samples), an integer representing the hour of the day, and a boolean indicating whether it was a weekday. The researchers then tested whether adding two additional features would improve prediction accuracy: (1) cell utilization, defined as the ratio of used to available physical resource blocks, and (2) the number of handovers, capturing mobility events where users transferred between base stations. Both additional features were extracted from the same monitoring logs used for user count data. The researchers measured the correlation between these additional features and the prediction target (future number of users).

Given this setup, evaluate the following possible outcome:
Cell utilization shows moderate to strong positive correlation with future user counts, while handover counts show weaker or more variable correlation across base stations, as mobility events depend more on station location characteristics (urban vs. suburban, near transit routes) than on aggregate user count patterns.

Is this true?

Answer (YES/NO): NO